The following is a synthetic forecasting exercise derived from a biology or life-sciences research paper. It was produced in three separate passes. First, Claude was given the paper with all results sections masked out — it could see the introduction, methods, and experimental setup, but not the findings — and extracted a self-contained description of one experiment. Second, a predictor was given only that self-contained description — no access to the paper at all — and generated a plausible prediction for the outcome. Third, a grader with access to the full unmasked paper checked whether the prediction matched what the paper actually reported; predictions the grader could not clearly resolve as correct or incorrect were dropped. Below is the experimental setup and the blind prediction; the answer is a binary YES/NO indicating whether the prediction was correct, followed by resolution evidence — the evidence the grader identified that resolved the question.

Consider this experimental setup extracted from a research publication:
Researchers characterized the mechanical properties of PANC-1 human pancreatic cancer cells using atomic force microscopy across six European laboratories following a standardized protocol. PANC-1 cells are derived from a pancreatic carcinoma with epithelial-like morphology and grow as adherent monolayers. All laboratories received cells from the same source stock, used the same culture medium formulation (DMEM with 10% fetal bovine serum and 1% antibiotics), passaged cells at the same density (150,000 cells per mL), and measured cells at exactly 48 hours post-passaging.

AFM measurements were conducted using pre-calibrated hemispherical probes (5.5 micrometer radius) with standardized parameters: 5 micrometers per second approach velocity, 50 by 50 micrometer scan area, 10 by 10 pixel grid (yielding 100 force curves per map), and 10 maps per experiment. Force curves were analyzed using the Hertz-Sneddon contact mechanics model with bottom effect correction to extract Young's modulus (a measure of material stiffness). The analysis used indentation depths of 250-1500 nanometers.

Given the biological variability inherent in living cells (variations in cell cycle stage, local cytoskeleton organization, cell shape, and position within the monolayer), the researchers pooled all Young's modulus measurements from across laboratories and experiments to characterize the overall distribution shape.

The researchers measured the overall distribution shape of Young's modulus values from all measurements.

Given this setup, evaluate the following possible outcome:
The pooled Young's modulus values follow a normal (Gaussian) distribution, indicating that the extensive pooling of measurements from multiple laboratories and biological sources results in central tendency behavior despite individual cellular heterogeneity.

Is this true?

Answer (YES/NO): NO